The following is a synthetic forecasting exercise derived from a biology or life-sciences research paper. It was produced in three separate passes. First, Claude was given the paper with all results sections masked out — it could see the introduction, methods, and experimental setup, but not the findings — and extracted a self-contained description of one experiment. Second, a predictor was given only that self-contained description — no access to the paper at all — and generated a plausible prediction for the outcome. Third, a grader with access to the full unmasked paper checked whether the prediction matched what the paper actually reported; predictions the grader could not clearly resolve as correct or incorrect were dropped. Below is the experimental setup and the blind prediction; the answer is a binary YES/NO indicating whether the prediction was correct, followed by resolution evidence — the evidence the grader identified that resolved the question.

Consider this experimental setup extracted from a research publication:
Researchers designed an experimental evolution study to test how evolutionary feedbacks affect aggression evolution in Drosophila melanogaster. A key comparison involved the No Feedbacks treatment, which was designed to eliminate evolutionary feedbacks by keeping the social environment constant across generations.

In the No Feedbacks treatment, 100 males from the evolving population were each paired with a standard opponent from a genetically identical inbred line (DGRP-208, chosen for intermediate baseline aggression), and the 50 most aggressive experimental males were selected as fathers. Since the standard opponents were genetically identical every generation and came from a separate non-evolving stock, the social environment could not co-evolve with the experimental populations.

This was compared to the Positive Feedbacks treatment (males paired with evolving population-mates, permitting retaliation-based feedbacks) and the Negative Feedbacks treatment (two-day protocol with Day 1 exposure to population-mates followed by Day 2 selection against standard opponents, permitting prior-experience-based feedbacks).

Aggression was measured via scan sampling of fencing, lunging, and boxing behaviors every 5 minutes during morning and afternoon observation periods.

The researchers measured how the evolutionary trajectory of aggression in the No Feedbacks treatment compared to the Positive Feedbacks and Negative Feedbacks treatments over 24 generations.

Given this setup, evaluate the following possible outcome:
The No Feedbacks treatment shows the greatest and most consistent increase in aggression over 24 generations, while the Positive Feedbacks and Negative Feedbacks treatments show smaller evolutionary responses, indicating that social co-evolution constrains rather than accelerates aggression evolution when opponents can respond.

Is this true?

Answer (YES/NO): NO